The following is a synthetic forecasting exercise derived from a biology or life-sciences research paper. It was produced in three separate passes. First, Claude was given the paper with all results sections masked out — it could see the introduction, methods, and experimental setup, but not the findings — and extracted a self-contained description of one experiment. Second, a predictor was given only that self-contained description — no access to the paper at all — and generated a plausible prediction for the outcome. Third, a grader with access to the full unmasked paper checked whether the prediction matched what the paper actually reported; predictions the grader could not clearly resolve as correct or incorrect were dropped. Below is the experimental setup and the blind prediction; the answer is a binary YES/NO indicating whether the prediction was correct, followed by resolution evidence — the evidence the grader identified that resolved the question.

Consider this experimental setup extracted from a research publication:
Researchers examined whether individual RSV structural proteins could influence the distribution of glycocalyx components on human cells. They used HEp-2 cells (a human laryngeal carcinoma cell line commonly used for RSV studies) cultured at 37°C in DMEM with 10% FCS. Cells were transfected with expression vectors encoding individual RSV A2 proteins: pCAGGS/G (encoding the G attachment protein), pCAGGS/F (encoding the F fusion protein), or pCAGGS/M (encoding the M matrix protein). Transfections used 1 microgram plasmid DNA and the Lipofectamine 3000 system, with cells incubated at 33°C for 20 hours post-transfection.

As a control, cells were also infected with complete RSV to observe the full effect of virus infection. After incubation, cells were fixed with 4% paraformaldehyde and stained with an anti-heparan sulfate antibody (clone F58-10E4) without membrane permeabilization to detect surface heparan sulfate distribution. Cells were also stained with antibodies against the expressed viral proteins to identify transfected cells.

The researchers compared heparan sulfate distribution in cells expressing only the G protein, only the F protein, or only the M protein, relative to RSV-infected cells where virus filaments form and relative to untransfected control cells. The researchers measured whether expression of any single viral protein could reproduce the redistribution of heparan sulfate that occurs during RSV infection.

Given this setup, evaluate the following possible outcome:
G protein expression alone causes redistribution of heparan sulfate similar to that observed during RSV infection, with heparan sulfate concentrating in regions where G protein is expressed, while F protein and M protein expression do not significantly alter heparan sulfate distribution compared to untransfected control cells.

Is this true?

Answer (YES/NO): NO